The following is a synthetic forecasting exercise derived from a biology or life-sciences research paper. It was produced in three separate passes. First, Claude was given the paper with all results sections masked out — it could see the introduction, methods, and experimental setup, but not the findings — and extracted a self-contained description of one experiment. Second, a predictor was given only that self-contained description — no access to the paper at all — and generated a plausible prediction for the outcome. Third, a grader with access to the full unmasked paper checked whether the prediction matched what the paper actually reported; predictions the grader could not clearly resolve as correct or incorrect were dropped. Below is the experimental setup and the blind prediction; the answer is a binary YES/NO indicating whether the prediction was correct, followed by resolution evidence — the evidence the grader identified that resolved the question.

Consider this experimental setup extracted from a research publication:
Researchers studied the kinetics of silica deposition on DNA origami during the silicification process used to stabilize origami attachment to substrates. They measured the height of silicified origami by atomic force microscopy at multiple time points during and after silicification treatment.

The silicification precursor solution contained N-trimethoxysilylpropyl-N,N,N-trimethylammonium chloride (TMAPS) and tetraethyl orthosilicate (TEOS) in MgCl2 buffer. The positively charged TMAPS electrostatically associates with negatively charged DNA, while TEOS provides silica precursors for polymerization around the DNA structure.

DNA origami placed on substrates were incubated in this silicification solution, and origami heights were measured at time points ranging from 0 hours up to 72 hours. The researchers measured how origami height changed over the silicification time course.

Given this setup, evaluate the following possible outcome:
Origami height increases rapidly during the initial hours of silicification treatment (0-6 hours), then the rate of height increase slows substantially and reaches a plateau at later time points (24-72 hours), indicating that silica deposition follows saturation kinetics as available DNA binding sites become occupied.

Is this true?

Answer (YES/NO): NO